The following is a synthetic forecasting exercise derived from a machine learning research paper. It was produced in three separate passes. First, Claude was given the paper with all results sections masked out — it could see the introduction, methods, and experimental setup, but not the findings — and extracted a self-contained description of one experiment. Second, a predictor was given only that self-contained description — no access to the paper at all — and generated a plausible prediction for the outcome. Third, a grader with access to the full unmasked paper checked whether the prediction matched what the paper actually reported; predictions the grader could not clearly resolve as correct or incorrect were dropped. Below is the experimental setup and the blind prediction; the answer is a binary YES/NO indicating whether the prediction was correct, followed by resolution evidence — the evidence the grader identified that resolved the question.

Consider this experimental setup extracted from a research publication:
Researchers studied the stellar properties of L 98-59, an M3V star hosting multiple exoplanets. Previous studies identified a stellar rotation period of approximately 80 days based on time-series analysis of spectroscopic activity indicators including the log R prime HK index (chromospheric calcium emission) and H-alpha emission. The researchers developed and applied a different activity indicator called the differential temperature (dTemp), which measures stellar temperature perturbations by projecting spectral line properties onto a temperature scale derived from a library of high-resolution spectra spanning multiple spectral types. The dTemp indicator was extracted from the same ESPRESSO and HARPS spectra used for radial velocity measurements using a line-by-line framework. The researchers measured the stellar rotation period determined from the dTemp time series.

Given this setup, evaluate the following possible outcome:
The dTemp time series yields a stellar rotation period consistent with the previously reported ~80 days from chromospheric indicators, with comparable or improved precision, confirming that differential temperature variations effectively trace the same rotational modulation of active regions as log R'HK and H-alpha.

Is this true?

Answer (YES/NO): YES